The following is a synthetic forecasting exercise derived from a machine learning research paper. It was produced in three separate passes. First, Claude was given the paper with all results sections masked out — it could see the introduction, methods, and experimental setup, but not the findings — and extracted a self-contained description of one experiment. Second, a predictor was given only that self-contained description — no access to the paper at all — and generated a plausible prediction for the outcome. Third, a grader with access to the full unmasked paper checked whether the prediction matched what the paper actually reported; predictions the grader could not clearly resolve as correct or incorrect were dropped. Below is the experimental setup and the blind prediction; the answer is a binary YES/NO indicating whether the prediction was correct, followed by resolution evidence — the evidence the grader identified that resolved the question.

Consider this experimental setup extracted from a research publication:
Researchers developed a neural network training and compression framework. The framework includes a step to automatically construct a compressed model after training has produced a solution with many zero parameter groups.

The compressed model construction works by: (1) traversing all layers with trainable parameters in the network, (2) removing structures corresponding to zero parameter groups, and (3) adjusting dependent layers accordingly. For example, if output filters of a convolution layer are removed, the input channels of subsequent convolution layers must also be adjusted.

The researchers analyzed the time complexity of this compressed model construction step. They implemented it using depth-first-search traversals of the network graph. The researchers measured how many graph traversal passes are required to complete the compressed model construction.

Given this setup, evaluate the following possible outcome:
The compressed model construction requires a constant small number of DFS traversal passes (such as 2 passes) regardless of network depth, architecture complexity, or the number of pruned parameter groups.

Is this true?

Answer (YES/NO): YES